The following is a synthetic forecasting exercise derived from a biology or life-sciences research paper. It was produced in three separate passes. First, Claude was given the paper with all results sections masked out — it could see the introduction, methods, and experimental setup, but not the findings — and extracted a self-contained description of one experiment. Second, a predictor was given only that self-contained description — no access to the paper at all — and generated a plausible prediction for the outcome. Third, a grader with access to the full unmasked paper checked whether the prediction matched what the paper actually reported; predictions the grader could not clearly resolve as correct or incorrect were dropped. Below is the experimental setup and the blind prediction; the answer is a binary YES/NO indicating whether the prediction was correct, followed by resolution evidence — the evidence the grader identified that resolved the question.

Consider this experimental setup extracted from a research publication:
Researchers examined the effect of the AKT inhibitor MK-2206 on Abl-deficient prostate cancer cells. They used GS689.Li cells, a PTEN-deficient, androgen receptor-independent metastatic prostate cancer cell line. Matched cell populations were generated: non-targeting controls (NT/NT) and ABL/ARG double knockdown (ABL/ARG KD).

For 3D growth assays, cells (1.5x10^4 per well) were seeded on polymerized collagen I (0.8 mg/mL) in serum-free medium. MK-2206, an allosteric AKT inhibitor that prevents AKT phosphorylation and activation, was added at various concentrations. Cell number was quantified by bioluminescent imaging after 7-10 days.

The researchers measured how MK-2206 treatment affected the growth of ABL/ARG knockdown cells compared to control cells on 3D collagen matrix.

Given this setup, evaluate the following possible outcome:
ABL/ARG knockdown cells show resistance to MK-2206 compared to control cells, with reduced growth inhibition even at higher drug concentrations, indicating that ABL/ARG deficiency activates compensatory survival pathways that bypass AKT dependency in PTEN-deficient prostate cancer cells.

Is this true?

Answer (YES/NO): NO